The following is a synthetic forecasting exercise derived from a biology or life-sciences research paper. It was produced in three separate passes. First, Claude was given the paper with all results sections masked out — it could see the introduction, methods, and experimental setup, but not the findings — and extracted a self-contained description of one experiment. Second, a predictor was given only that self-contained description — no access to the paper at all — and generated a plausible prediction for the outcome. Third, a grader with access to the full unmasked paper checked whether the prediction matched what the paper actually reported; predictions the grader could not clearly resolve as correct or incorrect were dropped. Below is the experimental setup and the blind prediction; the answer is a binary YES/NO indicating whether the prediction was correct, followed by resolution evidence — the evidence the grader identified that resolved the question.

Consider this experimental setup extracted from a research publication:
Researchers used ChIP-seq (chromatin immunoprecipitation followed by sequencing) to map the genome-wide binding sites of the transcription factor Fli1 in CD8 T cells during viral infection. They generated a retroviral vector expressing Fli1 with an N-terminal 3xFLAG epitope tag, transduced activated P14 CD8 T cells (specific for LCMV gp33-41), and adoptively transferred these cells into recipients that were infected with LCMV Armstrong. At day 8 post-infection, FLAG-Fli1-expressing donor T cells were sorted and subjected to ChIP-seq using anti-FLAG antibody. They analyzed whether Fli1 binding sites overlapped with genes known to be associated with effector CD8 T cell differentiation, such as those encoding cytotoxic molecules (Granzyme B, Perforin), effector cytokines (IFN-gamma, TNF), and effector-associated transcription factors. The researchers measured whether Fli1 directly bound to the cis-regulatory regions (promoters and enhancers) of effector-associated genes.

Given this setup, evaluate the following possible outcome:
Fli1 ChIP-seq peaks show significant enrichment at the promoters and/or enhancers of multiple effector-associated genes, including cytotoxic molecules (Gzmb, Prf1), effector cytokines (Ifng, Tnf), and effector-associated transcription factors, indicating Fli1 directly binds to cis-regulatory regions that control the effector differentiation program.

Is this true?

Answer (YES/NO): NO